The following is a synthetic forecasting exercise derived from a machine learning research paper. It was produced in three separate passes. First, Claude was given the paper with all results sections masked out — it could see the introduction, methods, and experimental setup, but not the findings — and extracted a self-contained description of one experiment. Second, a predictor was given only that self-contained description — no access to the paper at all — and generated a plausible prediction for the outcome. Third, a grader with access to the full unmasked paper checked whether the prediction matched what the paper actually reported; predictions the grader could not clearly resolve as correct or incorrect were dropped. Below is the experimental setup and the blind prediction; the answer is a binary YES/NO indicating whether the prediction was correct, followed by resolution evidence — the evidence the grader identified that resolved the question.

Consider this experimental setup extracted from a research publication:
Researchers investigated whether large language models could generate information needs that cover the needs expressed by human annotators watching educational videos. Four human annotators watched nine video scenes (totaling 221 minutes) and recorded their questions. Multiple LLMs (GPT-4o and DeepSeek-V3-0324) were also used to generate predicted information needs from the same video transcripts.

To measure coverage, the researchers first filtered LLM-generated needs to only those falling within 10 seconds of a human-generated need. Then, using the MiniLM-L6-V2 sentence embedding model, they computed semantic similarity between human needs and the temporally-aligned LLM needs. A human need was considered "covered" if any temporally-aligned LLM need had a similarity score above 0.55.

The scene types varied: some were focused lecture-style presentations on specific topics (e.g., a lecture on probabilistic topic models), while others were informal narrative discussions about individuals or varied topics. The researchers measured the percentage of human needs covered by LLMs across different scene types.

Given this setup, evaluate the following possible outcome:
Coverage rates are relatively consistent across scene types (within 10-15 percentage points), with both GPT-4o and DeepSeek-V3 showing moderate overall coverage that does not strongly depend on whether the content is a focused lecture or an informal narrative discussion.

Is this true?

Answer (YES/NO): NO